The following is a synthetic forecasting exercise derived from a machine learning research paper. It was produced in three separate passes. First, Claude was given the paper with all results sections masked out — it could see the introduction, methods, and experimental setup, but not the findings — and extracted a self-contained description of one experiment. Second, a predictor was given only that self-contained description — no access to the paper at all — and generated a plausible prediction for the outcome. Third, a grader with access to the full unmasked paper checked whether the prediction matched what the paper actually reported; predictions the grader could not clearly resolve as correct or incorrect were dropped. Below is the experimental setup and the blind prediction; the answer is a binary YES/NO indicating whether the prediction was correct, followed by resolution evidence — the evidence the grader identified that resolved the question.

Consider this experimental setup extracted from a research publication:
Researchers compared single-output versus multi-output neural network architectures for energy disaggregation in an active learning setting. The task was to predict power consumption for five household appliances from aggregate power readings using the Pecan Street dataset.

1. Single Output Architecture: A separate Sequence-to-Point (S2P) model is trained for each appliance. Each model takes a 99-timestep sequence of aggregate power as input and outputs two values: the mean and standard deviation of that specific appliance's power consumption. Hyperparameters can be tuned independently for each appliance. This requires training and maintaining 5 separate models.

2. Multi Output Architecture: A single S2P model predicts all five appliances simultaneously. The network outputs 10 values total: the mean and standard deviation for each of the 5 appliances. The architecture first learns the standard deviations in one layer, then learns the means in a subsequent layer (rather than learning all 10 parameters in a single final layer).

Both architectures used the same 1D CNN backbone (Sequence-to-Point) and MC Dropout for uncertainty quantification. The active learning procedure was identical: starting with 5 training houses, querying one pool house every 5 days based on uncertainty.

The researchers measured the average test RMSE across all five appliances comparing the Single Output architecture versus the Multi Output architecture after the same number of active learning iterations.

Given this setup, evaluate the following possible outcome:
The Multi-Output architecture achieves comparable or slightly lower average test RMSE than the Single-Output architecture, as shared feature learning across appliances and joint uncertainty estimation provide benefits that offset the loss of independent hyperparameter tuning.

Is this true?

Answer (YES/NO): NO